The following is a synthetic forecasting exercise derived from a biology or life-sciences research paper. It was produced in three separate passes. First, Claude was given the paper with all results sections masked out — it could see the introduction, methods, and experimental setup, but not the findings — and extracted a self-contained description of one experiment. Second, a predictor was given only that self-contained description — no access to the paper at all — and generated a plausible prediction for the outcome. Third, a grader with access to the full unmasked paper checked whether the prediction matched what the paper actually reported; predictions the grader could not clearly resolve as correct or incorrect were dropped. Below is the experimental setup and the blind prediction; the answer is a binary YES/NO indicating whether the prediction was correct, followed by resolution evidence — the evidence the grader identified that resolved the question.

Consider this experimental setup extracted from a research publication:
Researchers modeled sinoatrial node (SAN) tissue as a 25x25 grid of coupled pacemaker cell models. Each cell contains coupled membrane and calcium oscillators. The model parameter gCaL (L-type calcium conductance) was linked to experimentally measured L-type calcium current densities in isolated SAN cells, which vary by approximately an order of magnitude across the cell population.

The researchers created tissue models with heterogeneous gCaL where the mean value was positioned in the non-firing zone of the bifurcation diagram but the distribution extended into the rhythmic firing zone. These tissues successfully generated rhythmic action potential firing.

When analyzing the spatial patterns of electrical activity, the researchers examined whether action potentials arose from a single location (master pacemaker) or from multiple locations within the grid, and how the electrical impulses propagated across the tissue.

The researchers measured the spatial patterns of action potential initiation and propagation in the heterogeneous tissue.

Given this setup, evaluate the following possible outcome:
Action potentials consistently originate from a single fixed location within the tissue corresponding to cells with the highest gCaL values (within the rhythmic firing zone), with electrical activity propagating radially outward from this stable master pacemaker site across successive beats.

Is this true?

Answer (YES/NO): NO